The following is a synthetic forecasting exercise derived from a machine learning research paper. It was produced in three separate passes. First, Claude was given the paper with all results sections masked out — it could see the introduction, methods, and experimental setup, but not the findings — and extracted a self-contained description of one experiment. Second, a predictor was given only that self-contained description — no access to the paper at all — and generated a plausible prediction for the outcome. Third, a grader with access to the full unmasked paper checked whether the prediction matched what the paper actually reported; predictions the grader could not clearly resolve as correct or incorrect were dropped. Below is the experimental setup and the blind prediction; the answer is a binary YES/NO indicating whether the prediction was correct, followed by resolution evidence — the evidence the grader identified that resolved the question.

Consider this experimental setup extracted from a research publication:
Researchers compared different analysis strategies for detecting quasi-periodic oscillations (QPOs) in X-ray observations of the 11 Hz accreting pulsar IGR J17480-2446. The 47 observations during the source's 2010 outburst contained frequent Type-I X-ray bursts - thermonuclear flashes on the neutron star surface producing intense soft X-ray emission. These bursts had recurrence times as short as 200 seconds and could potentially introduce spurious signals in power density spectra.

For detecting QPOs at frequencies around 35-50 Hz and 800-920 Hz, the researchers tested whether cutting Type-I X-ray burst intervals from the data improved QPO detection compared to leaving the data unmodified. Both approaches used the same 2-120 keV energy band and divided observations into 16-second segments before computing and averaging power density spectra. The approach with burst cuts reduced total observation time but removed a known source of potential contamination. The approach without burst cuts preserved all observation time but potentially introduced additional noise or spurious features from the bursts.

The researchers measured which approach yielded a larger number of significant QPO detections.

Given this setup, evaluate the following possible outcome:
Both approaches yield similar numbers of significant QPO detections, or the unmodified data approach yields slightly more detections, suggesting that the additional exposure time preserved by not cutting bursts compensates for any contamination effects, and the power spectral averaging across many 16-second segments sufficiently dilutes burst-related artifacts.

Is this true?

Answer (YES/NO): YES